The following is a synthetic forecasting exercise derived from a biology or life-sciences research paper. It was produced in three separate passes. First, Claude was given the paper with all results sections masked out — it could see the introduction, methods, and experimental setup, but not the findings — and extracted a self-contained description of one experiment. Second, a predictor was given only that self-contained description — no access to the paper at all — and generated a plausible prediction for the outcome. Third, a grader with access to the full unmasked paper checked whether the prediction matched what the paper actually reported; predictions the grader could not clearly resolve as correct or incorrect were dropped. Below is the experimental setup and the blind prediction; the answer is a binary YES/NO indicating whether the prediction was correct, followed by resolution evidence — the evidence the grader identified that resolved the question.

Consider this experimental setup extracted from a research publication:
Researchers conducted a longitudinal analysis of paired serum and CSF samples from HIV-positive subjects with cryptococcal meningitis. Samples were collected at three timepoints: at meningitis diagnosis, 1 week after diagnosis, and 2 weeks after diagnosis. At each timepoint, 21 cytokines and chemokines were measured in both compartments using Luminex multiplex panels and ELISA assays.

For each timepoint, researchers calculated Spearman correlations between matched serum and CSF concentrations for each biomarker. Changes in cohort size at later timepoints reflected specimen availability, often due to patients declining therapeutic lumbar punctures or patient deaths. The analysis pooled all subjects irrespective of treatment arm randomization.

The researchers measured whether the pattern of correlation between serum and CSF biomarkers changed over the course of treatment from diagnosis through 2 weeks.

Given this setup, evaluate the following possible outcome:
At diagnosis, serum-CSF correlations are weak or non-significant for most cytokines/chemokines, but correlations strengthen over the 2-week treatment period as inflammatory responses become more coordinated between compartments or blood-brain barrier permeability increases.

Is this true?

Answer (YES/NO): NO